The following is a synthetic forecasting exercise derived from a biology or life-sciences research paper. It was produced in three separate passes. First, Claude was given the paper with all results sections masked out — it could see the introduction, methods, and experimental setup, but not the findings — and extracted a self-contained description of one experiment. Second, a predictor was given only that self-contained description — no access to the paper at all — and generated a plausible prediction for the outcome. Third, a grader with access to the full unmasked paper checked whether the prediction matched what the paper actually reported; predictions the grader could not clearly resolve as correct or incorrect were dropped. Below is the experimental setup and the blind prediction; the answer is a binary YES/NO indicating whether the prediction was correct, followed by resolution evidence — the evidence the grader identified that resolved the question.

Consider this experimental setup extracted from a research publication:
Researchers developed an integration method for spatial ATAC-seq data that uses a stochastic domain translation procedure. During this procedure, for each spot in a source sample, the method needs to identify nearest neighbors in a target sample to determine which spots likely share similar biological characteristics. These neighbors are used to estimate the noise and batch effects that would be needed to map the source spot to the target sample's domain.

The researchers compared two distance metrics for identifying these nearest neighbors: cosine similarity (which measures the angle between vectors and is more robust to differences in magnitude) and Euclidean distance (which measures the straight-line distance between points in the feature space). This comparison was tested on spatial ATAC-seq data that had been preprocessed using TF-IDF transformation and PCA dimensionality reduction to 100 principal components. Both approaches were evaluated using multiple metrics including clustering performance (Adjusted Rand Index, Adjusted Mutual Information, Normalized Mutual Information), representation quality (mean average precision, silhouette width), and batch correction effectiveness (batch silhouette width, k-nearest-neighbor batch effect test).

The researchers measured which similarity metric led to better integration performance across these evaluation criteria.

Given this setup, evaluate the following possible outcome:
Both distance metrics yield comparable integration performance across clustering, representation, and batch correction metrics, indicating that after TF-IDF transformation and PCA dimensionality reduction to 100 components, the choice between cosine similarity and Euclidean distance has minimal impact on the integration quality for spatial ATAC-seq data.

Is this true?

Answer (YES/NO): NO